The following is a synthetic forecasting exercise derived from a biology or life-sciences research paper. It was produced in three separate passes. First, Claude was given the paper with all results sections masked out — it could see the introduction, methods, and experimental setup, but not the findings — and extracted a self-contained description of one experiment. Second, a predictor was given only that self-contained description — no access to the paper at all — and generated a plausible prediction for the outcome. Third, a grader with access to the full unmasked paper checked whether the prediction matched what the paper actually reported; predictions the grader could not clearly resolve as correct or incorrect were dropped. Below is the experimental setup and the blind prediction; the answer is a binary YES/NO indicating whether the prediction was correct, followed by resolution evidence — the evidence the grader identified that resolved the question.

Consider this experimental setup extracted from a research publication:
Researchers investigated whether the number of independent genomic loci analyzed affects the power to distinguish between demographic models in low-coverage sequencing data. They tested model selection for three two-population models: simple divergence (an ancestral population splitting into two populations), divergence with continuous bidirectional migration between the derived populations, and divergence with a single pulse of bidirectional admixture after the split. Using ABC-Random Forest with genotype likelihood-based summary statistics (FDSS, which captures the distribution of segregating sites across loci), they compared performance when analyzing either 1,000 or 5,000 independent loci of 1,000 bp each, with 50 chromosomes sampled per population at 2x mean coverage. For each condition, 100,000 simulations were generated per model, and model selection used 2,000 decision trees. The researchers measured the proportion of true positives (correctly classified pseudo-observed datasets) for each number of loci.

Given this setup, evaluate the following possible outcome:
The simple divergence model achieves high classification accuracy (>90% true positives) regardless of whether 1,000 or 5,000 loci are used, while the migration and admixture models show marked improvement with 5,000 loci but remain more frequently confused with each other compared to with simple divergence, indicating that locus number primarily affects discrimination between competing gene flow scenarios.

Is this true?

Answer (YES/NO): NO